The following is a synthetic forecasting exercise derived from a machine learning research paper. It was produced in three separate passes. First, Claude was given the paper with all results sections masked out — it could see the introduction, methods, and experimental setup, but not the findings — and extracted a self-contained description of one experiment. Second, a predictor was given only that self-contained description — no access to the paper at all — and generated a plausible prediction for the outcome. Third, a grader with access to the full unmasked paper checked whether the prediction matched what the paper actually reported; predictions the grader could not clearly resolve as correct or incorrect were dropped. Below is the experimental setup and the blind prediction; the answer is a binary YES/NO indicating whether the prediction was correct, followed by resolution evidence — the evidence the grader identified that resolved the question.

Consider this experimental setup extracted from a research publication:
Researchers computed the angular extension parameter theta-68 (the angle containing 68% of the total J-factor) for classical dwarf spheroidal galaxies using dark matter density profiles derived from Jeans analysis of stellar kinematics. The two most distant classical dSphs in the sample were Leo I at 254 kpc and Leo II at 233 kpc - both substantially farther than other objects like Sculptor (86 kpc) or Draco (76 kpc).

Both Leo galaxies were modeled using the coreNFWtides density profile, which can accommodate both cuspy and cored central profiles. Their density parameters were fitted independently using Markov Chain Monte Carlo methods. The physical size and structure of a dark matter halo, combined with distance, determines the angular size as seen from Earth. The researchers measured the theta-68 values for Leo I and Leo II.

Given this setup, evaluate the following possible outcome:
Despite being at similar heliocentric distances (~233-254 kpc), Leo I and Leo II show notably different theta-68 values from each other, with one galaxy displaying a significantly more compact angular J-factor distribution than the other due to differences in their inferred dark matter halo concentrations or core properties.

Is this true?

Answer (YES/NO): YES